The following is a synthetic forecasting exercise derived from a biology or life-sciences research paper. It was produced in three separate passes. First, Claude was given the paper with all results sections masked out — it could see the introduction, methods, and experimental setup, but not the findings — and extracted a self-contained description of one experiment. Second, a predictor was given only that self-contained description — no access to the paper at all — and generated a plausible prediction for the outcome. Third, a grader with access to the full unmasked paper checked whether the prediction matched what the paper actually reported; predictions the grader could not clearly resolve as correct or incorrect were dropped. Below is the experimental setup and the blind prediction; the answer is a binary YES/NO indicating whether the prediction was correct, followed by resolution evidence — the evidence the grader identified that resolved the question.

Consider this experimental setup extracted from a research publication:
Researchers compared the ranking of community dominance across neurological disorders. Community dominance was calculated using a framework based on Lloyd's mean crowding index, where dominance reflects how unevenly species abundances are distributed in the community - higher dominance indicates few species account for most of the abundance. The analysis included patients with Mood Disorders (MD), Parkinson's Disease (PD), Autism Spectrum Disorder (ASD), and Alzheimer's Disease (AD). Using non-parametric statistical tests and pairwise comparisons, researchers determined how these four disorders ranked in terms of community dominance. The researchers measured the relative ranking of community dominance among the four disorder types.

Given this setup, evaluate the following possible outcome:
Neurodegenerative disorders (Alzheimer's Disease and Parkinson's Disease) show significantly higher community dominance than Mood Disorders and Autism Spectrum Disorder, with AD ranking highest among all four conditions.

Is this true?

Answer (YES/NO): NO